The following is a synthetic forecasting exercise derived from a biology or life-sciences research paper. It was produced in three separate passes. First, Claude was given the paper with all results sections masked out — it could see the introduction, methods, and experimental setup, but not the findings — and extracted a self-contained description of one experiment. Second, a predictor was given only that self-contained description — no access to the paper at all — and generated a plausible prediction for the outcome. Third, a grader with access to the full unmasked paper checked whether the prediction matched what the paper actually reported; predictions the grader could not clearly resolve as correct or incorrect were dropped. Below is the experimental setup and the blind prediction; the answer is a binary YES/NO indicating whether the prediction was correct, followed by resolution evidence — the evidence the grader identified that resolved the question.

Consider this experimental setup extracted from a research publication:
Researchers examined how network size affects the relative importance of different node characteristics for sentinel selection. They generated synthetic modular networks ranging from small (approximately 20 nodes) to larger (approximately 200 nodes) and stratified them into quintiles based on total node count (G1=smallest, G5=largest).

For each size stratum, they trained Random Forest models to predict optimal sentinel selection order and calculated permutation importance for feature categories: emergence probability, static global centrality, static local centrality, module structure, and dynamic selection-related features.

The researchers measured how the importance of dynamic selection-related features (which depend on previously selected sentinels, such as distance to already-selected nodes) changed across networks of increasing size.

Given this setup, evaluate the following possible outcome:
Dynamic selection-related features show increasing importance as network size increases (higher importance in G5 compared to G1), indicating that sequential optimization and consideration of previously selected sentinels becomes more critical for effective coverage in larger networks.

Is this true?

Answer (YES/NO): NO